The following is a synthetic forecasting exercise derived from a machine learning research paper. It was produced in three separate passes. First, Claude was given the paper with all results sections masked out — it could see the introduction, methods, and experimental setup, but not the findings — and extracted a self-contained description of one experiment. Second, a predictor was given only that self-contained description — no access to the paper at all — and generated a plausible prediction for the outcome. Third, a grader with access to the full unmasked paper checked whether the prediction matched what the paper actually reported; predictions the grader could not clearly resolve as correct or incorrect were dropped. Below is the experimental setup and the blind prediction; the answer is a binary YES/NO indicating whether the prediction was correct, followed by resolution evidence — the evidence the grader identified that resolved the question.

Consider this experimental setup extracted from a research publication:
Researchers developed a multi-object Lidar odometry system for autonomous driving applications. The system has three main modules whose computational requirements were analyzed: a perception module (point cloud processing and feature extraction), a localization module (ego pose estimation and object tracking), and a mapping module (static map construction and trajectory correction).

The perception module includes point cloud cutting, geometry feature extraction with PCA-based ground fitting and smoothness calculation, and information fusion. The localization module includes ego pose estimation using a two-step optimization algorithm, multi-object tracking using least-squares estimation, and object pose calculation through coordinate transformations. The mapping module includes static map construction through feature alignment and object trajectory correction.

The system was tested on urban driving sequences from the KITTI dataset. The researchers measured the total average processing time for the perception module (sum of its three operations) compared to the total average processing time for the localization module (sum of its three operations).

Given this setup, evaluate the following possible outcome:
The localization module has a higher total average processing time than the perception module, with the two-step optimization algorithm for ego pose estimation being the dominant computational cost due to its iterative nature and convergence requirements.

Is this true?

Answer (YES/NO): NO